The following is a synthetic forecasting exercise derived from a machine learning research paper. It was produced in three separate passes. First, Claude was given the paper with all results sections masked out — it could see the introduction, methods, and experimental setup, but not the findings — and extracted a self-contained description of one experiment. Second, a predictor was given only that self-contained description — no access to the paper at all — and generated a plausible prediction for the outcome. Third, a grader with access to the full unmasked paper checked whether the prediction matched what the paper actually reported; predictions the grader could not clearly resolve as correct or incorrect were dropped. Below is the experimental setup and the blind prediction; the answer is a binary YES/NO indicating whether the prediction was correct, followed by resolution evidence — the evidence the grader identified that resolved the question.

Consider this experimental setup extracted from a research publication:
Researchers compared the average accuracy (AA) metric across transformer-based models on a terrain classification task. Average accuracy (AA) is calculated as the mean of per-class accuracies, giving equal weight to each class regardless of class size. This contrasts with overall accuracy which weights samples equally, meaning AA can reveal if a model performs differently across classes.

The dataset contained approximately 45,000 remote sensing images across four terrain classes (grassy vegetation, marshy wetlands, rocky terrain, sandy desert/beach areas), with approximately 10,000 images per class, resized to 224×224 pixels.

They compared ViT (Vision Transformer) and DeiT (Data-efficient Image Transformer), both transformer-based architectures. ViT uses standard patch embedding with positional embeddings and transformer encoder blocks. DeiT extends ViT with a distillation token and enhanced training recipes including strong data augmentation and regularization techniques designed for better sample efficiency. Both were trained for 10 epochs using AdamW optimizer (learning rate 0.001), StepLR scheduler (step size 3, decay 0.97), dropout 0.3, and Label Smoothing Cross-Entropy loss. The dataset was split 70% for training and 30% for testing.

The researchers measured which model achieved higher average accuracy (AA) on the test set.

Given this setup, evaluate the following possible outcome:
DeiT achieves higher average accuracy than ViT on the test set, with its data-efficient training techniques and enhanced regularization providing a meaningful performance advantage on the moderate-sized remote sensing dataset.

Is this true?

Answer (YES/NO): YES